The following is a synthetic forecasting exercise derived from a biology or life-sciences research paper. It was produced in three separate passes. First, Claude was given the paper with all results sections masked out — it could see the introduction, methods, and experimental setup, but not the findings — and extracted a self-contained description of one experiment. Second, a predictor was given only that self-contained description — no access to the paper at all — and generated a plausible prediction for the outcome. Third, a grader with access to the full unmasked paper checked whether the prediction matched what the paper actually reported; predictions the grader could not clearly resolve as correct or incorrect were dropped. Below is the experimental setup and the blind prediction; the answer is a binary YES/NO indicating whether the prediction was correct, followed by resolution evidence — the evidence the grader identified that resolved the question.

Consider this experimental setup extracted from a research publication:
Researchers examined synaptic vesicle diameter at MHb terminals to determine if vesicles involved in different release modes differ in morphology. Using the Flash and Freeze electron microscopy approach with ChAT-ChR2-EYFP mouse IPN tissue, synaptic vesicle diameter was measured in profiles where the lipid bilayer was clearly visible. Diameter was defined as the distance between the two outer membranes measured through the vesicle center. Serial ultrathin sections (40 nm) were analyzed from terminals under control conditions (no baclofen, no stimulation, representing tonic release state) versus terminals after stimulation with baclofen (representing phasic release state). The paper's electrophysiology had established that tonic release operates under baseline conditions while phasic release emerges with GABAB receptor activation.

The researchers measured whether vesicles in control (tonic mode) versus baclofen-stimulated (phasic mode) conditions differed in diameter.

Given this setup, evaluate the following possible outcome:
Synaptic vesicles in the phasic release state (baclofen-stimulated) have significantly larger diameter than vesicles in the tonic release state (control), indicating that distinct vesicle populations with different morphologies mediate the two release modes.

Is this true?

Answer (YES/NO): NO